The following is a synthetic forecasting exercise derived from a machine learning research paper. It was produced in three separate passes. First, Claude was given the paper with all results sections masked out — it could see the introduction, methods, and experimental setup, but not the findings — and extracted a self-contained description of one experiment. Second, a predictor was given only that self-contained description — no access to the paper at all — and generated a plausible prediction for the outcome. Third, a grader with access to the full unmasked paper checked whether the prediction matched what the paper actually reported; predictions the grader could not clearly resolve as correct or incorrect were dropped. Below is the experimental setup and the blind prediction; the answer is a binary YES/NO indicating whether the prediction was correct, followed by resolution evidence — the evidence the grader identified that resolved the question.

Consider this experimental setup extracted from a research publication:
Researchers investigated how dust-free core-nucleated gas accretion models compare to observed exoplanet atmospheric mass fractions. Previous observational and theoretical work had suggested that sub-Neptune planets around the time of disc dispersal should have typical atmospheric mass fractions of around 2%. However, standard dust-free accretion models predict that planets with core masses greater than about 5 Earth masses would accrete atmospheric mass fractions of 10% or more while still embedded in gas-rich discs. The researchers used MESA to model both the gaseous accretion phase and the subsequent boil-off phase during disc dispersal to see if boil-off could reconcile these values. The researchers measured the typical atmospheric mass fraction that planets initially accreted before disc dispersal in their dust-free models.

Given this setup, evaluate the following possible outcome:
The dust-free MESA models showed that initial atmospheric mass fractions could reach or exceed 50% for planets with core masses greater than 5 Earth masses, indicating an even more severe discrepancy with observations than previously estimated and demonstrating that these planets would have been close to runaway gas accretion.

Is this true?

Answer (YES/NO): YES